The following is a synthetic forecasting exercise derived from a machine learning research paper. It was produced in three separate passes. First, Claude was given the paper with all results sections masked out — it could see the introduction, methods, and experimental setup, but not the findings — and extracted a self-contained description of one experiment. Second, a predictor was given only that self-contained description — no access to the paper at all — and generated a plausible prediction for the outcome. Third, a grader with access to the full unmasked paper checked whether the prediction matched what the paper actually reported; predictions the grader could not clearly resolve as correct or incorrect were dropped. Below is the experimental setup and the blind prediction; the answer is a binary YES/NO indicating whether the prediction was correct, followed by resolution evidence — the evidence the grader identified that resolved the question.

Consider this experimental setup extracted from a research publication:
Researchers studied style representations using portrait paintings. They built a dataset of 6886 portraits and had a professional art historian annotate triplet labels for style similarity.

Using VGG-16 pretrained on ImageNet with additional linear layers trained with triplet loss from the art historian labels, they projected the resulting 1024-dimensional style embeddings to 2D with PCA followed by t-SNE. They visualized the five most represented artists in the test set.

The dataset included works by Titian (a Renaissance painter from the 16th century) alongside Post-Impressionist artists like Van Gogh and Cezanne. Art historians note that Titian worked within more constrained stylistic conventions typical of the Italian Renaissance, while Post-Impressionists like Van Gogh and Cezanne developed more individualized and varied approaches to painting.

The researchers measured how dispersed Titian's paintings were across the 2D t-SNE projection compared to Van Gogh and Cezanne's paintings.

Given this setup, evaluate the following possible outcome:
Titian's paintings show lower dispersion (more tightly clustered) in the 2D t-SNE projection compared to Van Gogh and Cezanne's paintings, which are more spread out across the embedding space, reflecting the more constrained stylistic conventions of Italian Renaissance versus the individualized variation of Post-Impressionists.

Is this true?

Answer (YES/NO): YES